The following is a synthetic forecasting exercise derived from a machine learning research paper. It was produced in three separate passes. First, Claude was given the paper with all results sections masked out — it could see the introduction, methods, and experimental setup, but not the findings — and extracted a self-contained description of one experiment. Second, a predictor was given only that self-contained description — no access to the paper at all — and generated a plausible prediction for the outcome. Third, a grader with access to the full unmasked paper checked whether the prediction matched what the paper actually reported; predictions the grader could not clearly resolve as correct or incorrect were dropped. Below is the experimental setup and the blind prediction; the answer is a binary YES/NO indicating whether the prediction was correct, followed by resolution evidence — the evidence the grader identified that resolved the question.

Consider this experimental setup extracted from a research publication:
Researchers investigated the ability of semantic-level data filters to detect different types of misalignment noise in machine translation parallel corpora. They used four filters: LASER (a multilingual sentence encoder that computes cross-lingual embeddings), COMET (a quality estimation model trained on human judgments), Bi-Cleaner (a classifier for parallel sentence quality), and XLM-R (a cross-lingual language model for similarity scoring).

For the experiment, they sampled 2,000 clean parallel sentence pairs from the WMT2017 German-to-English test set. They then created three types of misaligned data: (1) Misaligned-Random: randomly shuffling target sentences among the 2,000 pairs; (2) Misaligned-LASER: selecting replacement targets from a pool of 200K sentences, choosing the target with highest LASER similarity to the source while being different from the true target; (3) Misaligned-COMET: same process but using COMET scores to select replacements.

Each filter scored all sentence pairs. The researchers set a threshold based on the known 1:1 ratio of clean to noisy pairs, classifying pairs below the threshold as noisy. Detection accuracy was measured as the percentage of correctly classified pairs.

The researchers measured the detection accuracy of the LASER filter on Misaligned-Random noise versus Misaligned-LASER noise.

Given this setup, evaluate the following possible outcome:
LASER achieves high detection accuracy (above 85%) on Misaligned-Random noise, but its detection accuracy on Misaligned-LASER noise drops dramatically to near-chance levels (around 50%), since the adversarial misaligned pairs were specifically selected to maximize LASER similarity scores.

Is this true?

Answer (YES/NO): NO